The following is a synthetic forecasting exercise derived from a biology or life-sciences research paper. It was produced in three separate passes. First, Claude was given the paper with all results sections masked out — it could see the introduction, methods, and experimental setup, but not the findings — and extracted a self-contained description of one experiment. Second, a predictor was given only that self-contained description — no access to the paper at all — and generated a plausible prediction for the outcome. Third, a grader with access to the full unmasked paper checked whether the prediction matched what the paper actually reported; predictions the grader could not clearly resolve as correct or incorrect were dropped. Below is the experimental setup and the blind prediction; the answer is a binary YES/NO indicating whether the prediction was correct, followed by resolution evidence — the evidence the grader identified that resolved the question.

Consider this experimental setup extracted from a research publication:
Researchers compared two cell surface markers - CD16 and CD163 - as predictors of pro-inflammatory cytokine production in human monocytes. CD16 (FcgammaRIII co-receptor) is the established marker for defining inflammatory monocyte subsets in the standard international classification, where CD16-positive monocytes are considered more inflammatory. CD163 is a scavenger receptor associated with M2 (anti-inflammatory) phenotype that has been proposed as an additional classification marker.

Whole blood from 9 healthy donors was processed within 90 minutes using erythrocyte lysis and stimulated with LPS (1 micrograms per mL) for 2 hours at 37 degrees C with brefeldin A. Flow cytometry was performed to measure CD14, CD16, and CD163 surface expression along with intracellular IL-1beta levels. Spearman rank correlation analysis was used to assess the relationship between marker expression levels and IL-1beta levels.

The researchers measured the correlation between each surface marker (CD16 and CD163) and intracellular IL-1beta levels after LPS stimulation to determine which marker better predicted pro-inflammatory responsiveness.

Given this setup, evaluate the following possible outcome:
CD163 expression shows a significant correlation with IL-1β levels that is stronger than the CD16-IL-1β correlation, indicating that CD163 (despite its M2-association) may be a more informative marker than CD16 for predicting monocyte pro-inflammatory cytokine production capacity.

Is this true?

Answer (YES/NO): YES